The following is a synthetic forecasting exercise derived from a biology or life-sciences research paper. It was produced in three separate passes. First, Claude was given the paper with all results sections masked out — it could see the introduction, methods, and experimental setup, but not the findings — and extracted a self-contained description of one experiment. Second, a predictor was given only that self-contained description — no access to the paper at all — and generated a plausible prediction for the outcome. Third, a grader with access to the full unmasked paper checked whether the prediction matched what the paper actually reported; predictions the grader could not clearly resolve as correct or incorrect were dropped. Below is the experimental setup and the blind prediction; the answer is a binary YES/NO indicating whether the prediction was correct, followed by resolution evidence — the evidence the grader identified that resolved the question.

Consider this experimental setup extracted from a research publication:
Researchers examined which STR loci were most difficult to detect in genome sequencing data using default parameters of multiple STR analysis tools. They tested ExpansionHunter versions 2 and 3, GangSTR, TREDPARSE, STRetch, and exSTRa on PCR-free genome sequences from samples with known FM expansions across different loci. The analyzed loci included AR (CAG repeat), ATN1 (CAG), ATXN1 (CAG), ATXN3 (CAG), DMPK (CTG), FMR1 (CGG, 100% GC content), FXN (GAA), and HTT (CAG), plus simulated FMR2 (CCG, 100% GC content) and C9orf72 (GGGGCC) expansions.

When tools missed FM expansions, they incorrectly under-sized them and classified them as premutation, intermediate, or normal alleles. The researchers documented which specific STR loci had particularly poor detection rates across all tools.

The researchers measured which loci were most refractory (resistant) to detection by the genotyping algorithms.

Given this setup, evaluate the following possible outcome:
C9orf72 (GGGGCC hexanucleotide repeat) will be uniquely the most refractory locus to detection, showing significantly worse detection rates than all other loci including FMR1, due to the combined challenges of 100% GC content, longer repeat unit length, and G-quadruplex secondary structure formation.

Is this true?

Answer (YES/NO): NO